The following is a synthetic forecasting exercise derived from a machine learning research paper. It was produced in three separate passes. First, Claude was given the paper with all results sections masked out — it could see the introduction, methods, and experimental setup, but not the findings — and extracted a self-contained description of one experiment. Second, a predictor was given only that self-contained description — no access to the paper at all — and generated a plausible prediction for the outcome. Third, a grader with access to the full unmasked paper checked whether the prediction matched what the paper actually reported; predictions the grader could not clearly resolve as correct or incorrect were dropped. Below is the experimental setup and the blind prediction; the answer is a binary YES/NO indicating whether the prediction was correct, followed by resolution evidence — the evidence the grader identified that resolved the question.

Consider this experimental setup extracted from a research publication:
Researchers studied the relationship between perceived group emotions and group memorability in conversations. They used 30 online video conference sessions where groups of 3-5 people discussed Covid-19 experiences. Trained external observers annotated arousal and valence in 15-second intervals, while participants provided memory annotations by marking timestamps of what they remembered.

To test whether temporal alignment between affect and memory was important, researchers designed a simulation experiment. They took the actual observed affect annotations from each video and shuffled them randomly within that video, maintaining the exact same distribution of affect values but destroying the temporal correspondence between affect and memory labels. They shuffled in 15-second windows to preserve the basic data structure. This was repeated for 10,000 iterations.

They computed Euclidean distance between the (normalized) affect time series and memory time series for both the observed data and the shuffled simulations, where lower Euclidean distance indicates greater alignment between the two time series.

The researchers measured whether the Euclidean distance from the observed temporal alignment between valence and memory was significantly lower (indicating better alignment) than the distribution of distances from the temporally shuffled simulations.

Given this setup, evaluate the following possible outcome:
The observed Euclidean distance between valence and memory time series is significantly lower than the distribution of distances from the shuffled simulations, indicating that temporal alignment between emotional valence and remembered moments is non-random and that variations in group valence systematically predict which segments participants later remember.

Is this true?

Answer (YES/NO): NO